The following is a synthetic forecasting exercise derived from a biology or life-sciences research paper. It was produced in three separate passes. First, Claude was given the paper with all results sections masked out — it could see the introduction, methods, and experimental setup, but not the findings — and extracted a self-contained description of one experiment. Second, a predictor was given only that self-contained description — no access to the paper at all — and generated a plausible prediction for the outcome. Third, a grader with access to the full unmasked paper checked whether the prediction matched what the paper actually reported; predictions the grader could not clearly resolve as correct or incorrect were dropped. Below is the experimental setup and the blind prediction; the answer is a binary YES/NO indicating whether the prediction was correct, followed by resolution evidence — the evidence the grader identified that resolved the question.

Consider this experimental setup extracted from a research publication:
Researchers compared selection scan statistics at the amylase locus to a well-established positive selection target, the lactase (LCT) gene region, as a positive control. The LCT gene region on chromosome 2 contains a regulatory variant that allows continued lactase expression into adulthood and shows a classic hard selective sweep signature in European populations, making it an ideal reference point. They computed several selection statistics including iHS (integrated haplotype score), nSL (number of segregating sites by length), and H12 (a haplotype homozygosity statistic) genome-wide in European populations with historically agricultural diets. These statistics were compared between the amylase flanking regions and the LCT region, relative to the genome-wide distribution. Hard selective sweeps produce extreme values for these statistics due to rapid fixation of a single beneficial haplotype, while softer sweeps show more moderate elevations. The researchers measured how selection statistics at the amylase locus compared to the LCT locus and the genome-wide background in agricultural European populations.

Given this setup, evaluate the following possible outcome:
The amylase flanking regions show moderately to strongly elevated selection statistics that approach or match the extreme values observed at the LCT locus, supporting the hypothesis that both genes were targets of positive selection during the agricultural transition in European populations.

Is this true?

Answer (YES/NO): NO